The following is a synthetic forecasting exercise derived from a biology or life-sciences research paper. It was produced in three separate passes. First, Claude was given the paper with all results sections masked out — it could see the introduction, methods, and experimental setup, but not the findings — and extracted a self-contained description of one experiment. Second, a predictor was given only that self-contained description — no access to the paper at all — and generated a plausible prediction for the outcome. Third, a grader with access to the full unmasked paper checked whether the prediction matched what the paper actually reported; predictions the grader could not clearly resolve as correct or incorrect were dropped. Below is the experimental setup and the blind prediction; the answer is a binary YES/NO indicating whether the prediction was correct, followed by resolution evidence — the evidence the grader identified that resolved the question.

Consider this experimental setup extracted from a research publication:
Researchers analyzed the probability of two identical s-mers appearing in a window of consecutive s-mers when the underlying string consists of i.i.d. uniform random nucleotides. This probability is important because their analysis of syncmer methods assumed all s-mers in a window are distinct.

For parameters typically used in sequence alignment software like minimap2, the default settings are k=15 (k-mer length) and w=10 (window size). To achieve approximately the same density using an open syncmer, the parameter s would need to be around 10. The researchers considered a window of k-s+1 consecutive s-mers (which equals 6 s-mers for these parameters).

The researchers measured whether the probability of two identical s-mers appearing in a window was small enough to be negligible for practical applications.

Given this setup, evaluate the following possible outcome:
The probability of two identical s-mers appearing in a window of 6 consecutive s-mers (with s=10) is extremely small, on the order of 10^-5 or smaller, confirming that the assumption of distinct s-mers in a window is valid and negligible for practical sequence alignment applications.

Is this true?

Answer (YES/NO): NO